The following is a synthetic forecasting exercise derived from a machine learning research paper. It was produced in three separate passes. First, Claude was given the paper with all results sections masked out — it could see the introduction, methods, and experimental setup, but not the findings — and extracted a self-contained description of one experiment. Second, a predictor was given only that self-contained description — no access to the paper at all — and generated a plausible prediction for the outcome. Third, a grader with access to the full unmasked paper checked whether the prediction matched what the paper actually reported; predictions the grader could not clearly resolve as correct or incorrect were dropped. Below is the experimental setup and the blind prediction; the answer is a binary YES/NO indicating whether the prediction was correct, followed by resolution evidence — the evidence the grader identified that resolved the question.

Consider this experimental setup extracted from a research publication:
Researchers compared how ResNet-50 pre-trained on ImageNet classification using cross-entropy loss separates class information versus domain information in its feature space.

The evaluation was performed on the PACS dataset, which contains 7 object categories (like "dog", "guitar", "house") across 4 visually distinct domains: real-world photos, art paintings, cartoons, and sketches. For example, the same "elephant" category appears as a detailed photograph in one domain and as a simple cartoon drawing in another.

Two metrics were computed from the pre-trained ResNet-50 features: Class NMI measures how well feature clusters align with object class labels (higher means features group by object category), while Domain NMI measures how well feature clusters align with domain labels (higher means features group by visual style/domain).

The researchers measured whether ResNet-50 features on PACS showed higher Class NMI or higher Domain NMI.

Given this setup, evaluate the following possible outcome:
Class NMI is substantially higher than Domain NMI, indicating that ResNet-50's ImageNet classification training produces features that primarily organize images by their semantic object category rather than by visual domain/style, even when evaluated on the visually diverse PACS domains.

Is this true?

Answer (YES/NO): YES